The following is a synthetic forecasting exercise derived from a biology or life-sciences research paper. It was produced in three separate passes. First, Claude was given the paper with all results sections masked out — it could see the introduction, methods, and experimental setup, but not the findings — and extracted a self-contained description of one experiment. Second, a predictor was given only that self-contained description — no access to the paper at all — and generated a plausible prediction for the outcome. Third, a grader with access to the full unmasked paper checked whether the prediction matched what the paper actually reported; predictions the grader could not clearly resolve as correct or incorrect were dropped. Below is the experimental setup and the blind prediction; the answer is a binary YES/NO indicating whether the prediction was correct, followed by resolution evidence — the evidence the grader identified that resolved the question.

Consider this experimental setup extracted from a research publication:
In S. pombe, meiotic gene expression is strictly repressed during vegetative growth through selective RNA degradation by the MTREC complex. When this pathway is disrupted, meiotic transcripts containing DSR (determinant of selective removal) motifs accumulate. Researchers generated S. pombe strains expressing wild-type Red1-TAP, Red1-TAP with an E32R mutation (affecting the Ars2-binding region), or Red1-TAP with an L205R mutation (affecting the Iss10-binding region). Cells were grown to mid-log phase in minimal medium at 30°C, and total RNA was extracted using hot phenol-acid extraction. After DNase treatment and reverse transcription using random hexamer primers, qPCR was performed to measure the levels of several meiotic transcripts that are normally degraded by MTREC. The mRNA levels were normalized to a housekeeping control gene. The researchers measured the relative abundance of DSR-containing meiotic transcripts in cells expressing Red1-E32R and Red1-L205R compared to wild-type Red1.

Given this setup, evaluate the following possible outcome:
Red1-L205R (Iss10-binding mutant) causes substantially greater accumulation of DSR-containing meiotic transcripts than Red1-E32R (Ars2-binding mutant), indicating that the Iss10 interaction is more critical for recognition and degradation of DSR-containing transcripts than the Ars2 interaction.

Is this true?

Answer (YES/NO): YES